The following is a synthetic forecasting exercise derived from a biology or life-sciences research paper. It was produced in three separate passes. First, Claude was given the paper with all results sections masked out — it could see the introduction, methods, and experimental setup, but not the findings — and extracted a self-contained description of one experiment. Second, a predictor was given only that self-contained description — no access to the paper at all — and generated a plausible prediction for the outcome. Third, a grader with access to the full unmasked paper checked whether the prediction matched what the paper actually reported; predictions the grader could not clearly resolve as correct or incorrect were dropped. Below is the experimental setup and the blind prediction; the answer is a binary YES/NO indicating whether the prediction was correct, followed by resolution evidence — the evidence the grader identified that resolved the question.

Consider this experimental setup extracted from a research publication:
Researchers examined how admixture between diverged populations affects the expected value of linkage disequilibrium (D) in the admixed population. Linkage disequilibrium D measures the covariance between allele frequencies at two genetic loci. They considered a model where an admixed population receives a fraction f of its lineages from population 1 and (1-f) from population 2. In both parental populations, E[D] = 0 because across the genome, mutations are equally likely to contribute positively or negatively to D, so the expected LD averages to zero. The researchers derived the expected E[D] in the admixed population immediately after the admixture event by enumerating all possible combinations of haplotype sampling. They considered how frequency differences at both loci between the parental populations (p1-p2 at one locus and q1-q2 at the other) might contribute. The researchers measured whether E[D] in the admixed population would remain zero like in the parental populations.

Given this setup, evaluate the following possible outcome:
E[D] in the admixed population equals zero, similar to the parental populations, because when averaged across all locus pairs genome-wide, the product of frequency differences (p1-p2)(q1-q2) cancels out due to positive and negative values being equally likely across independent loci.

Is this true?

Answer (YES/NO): NO